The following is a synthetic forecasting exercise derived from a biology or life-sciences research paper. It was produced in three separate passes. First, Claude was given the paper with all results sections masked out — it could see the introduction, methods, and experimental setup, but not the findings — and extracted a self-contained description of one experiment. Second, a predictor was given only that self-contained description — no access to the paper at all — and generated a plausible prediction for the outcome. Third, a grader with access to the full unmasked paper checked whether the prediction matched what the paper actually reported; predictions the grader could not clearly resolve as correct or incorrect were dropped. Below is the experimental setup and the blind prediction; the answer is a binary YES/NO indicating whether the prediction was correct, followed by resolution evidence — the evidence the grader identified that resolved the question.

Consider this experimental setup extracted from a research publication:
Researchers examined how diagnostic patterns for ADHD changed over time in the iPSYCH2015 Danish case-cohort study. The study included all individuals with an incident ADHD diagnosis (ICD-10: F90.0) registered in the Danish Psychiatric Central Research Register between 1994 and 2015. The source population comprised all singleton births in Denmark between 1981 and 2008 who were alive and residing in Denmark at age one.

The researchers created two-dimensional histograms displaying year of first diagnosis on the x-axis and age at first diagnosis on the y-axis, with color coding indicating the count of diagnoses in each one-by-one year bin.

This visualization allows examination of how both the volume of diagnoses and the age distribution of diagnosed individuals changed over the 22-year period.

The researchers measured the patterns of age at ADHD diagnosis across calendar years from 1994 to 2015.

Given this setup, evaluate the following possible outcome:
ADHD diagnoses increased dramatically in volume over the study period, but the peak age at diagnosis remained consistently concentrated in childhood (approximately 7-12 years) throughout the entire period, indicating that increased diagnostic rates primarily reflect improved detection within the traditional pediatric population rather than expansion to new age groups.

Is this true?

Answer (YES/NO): NO